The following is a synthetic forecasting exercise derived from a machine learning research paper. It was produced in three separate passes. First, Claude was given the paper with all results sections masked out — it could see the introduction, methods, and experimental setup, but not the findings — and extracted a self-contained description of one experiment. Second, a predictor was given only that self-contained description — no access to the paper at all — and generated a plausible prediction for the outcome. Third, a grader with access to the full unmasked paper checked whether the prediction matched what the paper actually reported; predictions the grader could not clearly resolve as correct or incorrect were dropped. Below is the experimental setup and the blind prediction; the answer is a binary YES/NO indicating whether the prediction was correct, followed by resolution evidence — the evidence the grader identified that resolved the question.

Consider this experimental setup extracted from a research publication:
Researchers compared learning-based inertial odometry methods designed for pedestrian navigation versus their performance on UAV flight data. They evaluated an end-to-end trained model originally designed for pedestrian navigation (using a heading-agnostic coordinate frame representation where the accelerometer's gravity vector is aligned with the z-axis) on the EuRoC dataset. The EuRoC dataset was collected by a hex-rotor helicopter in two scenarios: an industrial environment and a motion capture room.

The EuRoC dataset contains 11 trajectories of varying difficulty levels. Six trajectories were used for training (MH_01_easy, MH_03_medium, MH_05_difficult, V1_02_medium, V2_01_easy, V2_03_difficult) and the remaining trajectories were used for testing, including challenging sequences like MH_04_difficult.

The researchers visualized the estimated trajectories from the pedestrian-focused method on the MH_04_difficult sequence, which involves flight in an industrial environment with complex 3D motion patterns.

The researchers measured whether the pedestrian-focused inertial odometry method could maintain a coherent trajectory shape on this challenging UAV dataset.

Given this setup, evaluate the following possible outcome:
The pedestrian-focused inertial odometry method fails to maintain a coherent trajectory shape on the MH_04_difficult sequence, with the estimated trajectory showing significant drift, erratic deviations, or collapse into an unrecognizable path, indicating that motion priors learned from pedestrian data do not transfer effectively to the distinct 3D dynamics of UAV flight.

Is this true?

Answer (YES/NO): YES